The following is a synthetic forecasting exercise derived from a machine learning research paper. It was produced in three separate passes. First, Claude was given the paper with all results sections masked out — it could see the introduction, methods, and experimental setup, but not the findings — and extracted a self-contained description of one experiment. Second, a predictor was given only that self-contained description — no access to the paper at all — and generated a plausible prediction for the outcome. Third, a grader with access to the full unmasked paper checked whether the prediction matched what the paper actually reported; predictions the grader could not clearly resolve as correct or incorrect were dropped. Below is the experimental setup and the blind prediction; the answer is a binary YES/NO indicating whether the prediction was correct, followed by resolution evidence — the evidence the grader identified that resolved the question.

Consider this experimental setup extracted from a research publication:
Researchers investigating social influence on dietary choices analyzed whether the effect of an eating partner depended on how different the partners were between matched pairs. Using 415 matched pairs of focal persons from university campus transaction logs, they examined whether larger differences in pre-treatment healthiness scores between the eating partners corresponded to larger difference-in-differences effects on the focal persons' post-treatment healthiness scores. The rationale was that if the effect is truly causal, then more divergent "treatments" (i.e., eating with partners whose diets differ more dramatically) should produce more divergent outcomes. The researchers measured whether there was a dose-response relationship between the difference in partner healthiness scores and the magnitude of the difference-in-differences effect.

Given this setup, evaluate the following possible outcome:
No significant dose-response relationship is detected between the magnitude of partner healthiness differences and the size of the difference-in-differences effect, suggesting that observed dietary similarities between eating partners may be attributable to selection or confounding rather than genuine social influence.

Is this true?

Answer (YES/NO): NO